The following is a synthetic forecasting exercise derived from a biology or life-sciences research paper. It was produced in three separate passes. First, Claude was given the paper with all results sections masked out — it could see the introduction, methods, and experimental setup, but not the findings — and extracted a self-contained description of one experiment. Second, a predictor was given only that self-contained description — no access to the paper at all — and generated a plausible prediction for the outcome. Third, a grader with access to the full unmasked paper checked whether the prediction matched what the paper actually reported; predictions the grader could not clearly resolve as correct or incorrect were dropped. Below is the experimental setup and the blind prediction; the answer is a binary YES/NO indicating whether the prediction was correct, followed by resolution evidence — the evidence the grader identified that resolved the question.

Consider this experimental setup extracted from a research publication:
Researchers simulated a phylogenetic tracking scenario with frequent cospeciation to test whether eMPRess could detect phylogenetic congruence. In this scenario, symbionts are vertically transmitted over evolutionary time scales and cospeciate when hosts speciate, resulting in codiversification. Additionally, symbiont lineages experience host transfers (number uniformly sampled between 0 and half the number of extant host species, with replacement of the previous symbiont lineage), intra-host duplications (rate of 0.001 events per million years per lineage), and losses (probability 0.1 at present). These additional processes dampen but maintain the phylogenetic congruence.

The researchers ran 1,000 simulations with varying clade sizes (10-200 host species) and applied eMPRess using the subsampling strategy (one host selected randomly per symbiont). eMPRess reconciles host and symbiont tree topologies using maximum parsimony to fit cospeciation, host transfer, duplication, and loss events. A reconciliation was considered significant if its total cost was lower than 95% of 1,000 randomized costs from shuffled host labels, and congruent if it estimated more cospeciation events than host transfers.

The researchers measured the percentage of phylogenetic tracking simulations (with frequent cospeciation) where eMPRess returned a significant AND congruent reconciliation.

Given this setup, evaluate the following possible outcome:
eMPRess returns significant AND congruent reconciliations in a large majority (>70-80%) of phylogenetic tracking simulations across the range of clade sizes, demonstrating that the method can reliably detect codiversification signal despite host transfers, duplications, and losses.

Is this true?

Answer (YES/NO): YES